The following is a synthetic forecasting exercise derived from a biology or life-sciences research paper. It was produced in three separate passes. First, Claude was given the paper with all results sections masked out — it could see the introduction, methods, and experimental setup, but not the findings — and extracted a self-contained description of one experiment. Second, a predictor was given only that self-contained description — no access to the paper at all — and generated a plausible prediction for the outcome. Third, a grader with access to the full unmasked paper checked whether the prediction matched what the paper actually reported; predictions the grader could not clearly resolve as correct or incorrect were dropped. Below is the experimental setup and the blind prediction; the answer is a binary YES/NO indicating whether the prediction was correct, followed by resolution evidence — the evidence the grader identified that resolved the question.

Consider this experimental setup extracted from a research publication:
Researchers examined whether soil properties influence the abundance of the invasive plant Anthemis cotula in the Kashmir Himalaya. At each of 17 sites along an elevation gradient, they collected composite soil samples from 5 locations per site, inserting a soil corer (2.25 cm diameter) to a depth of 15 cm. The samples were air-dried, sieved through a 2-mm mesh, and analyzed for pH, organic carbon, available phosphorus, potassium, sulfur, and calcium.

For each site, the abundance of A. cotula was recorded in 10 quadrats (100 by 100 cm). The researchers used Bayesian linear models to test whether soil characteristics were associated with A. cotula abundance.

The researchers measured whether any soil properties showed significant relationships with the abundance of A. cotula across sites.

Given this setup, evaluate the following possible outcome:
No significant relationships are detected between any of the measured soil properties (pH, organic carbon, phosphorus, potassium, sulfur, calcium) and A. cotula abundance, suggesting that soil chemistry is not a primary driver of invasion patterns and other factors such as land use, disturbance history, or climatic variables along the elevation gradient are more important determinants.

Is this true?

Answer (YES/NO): NO